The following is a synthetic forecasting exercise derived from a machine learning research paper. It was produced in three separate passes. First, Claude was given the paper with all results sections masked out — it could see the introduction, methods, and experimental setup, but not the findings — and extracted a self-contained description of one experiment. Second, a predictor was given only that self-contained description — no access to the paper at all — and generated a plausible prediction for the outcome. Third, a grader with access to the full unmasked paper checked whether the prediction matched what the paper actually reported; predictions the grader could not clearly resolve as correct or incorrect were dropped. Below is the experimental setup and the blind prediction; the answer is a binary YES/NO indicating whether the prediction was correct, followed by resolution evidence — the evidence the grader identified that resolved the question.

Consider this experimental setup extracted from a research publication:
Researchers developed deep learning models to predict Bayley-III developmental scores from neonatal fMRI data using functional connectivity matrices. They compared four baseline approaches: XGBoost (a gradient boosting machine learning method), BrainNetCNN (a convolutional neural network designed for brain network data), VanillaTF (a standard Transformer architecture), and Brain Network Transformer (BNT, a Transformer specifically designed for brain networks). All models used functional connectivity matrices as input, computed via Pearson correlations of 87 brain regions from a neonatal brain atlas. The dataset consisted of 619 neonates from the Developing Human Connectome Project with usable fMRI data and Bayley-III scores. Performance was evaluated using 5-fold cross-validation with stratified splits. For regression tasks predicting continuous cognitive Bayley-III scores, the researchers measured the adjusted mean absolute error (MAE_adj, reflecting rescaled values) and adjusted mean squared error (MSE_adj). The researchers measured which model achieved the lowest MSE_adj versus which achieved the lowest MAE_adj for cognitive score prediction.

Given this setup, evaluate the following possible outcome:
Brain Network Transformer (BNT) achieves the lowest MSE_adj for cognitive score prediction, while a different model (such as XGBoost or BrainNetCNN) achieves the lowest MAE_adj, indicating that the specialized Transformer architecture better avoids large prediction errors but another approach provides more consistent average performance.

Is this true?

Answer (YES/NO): NO